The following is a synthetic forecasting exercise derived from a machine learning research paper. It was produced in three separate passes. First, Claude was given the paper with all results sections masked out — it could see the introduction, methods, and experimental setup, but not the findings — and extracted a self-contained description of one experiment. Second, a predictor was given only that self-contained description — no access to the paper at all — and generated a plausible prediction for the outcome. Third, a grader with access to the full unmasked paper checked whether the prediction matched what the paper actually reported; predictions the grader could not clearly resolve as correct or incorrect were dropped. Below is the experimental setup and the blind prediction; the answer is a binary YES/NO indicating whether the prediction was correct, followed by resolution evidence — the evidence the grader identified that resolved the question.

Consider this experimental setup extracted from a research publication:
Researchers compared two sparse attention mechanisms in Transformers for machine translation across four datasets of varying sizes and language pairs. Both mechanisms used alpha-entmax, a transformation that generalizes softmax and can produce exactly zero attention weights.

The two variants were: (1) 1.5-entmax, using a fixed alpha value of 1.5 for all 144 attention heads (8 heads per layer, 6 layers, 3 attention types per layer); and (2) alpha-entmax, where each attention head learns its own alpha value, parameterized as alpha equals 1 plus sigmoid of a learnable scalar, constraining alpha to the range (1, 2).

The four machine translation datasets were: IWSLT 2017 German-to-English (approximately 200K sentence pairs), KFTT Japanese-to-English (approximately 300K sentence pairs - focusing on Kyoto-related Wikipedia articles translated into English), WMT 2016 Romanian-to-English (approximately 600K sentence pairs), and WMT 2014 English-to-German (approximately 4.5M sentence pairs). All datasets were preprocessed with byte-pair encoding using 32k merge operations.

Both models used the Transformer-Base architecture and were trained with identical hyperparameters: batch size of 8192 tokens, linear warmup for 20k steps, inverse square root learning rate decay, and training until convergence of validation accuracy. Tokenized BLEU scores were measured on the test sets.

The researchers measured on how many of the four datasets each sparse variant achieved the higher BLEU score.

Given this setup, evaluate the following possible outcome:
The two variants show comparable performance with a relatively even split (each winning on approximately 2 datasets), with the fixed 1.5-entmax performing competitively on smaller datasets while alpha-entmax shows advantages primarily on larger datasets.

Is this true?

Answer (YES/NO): NO